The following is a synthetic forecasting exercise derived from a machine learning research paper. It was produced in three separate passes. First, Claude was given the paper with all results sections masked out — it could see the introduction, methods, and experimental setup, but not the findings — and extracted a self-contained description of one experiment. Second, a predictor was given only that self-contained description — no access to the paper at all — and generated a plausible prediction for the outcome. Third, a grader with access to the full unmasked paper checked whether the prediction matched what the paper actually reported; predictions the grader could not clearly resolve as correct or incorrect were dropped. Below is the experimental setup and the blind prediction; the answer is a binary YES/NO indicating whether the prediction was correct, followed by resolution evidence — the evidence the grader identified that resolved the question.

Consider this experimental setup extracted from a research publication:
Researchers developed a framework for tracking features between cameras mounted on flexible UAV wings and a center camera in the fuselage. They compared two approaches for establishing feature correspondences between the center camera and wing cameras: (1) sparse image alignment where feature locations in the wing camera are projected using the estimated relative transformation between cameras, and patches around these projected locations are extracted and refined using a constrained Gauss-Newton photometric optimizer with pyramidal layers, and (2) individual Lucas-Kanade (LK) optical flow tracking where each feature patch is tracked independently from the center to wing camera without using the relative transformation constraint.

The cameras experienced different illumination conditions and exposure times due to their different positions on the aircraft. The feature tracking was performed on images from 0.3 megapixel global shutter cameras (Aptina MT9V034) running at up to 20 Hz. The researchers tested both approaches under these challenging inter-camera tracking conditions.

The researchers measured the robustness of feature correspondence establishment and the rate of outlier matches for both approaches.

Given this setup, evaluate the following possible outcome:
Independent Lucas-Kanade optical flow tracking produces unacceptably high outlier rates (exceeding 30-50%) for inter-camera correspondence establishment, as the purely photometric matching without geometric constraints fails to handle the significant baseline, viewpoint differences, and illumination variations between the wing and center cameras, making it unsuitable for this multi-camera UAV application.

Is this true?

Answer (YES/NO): NO